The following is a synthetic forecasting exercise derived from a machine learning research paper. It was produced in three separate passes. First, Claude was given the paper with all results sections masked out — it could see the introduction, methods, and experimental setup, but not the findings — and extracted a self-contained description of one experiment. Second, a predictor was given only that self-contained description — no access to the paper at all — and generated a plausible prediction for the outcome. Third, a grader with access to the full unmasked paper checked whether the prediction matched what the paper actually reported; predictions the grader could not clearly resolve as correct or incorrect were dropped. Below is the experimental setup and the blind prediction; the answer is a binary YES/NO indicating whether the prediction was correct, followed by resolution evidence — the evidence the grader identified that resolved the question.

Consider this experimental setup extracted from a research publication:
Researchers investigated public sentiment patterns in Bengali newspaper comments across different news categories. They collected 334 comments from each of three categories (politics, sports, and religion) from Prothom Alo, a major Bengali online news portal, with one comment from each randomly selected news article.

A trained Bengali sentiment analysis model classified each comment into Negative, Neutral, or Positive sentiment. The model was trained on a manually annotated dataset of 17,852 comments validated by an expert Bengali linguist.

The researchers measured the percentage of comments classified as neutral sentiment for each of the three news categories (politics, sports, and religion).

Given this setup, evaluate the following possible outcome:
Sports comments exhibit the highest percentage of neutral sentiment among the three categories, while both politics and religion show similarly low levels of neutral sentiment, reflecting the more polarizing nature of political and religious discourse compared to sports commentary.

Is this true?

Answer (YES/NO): NO